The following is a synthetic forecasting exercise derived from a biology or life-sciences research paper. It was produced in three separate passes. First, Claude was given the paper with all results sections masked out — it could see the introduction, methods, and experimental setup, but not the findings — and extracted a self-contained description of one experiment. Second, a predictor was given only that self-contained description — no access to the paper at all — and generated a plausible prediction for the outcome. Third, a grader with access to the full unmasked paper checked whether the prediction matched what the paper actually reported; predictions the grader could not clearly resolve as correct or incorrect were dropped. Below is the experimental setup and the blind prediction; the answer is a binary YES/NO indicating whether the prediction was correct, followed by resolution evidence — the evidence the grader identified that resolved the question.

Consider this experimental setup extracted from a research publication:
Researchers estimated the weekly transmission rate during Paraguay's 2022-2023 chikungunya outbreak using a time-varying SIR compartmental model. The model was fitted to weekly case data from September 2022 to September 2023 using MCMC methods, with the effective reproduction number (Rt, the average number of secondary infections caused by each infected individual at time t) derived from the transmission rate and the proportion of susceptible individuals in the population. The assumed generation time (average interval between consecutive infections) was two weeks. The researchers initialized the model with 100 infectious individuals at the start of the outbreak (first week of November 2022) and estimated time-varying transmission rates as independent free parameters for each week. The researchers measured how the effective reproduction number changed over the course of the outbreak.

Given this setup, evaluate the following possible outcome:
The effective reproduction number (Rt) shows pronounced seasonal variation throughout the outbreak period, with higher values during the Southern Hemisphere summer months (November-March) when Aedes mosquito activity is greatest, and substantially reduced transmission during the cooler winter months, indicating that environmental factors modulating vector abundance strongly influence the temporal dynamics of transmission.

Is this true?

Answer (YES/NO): YES